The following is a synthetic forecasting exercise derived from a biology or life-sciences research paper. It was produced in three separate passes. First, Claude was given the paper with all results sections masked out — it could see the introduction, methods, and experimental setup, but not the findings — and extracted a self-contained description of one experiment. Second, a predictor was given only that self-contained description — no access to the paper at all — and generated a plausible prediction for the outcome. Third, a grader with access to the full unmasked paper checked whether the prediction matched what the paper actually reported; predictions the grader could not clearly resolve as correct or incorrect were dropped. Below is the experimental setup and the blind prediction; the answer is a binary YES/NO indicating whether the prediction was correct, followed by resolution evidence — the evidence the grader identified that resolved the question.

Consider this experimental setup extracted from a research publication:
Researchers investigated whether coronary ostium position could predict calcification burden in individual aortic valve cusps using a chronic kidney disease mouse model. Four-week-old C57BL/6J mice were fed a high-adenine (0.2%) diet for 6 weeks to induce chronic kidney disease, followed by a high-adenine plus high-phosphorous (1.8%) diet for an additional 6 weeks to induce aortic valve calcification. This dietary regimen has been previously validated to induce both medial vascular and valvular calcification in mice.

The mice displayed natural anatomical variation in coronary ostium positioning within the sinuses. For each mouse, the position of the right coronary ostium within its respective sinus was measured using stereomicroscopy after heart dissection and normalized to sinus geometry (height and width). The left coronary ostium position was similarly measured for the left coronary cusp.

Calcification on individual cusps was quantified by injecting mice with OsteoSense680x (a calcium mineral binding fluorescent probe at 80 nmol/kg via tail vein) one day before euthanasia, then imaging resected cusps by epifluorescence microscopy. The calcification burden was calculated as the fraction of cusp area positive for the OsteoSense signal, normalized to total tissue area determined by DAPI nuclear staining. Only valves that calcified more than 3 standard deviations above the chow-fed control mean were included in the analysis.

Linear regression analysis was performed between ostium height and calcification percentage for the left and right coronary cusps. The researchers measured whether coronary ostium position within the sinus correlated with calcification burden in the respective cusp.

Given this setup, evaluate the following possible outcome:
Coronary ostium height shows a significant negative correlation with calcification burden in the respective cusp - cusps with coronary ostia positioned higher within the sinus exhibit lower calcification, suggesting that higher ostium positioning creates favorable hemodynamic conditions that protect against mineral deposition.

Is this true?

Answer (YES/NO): NO